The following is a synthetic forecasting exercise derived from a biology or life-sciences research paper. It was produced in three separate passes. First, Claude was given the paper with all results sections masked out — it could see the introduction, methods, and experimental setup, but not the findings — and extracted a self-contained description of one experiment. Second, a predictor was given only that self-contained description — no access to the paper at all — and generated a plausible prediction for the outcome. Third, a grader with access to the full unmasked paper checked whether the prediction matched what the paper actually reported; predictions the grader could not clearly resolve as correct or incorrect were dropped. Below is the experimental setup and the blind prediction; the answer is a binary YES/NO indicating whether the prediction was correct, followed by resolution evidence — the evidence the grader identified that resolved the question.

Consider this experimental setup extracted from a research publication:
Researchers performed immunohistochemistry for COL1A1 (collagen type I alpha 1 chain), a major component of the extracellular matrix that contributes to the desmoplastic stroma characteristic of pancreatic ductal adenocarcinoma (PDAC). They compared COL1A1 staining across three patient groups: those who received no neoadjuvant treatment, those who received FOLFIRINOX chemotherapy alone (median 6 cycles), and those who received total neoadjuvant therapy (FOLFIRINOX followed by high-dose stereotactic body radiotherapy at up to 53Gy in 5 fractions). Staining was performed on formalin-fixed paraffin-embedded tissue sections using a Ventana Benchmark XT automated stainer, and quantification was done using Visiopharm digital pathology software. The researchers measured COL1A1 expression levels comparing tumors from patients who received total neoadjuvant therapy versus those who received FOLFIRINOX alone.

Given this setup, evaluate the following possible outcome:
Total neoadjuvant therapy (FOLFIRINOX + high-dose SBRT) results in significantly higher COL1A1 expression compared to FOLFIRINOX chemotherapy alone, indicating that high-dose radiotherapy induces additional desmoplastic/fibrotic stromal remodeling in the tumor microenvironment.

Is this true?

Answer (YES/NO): NO